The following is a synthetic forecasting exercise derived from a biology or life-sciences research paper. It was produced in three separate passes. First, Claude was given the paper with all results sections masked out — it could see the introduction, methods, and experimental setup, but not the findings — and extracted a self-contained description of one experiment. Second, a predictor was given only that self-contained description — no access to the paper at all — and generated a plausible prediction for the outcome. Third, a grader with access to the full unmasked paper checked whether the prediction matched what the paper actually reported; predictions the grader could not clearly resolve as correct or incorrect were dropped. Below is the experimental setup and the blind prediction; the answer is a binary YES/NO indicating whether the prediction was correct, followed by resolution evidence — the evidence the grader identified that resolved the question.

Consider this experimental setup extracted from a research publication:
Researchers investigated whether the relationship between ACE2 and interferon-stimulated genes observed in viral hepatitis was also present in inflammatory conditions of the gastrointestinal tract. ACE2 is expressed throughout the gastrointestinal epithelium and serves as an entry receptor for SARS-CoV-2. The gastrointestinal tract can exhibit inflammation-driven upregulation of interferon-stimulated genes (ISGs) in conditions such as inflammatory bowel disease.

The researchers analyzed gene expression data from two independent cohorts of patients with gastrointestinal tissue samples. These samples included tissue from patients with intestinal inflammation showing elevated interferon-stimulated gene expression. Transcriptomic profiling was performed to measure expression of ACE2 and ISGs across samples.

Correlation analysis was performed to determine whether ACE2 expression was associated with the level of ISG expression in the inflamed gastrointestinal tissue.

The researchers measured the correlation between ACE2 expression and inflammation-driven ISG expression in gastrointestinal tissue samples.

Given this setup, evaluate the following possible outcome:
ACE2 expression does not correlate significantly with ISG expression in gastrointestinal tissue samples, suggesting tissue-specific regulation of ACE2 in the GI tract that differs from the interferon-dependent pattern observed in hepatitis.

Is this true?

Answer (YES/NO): NO